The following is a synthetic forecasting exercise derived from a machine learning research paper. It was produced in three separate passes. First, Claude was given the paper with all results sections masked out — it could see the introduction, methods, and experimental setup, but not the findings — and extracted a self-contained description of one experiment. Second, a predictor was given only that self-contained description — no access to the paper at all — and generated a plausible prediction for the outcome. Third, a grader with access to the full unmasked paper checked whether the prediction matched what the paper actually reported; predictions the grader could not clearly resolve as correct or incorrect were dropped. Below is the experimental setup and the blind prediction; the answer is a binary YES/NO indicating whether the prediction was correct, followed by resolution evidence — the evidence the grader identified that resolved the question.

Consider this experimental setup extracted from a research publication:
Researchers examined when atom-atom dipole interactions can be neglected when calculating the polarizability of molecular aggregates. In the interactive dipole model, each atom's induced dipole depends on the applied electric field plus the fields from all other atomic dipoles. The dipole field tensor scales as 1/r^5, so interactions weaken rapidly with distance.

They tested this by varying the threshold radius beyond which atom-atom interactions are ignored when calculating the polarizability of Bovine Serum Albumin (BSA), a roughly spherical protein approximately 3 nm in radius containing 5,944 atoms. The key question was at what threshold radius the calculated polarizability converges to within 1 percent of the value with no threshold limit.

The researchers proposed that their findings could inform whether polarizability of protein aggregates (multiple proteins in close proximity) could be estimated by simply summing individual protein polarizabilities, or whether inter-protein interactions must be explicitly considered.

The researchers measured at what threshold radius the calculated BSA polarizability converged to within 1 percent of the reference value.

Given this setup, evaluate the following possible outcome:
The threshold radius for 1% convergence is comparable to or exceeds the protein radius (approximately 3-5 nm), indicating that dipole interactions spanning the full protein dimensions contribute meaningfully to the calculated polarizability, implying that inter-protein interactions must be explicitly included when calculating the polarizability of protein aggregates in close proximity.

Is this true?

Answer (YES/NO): NO